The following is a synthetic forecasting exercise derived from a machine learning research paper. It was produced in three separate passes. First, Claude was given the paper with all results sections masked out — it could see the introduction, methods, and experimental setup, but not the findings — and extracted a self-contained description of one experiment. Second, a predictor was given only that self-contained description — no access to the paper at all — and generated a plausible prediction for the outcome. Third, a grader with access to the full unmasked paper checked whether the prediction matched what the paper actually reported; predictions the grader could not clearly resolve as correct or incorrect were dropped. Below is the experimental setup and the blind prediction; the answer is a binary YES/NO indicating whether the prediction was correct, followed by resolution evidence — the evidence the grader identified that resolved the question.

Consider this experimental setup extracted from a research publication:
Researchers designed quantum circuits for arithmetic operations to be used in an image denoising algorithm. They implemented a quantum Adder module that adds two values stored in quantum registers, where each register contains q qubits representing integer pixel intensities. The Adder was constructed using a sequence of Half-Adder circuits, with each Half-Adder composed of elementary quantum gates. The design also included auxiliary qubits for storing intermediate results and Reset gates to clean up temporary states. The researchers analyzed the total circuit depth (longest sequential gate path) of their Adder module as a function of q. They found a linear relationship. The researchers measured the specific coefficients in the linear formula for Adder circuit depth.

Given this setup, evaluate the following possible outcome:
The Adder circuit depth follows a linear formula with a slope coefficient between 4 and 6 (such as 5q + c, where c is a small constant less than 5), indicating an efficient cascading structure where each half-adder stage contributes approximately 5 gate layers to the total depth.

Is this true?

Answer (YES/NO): NO